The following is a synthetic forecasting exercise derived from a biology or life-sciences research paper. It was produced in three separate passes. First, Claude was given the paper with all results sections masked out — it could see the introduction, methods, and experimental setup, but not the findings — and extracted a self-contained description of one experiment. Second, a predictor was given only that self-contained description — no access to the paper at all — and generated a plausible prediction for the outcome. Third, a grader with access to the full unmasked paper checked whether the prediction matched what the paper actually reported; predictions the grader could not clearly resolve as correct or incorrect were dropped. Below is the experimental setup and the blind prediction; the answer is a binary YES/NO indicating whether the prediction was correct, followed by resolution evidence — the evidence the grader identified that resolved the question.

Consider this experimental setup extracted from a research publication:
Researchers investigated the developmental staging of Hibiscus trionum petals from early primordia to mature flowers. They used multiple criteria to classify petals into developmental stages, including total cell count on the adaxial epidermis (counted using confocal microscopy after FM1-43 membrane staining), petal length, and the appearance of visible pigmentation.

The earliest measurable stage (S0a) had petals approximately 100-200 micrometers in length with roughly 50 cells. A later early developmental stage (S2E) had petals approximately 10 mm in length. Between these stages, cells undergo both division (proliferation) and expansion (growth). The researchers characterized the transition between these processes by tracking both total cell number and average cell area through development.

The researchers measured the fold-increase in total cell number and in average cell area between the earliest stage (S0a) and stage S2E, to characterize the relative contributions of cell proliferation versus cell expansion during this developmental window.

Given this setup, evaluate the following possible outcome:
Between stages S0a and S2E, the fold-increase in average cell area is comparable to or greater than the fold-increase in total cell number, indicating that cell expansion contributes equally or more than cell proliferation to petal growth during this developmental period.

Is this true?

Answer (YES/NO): NO